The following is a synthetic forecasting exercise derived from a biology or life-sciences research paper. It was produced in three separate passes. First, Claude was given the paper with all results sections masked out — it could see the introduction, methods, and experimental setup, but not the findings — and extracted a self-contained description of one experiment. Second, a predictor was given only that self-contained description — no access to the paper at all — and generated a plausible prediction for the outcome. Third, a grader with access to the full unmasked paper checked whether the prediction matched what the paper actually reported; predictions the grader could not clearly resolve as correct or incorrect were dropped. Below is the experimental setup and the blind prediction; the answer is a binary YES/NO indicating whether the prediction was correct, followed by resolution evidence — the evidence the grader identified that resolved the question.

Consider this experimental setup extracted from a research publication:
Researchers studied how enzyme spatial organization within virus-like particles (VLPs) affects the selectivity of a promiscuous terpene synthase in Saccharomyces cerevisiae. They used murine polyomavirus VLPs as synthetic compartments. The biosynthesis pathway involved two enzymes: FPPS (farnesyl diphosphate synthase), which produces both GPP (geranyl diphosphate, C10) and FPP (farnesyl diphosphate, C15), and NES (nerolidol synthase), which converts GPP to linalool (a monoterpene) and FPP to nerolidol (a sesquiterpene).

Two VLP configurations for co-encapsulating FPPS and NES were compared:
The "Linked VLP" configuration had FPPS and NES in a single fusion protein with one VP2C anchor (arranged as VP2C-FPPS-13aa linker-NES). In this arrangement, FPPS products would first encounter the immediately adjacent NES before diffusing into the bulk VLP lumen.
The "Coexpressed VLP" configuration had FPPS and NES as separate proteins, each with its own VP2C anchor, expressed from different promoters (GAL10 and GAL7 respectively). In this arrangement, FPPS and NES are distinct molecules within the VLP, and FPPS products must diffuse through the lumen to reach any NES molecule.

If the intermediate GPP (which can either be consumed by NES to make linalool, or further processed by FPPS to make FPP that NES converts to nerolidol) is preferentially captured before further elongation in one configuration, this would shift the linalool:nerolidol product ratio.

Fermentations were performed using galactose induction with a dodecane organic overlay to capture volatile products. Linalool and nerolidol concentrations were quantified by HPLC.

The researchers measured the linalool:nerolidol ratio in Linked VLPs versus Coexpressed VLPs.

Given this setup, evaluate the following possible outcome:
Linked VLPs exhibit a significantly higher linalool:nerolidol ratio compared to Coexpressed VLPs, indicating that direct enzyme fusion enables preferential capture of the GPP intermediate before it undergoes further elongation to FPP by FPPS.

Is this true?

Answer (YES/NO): YES